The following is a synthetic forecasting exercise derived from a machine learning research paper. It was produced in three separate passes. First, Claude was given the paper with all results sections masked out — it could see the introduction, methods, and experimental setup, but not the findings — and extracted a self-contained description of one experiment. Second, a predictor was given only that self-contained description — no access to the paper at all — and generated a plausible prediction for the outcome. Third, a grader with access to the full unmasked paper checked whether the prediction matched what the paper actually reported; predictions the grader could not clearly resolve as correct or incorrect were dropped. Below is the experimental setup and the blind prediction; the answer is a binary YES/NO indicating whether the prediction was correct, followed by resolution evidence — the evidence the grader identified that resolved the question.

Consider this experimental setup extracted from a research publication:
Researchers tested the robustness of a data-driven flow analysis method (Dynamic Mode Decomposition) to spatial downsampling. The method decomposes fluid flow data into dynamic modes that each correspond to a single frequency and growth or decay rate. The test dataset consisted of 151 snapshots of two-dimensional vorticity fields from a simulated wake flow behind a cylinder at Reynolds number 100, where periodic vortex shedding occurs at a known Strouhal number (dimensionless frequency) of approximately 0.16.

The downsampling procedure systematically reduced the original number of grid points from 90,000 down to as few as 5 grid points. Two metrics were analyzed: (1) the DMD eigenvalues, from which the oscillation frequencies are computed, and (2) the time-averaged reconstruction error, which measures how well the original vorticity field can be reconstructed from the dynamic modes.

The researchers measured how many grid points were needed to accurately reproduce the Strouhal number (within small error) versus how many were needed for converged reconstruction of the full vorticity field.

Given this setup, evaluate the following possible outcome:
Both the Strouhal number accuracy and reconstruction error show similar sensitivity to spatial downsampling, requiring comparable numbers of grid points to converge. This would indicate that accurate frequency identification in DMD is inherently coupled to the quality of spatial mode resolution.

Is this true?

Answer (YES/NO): NO